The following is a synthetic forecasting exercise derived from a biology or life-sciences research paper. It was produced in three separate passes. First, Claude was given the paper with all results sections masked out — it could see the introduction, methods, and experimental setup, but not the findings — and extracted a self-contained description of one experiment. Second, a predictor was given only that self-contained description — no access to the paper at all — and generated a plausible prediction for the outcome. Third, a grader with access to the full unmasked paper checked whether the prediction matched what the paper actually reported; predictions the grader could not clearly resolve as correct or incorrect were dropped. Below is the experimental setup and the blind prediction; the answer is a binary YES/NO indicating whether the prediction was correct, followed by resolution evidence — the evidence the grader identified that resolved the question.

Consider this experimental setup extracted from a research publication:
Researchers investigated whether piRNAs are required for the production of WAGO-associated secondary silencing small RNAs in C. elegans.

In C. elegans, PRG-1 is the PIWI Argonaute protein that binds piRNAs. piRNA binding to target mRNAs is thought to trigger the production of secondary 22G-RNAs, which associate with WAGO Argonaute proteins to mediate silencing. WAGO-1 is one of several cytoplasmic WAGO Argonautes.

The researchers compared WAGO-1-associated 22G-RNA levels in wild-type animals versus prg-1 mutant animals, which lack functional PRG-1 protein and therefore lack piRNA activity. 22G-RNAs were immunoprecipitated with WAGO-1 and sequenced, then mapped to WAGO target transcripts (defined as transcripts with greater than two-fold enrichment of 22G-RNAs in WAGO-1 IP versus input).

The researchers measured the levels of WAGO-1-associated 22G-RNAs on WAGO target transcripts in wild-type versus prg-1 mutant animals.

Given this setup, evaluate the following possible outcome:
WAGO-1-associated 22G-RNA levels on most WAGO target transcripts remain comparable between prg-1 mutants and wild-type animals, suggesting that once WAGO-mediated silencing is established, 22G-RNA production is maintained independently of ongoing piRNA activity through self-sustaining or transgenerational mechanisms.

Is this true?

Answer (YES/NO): NO